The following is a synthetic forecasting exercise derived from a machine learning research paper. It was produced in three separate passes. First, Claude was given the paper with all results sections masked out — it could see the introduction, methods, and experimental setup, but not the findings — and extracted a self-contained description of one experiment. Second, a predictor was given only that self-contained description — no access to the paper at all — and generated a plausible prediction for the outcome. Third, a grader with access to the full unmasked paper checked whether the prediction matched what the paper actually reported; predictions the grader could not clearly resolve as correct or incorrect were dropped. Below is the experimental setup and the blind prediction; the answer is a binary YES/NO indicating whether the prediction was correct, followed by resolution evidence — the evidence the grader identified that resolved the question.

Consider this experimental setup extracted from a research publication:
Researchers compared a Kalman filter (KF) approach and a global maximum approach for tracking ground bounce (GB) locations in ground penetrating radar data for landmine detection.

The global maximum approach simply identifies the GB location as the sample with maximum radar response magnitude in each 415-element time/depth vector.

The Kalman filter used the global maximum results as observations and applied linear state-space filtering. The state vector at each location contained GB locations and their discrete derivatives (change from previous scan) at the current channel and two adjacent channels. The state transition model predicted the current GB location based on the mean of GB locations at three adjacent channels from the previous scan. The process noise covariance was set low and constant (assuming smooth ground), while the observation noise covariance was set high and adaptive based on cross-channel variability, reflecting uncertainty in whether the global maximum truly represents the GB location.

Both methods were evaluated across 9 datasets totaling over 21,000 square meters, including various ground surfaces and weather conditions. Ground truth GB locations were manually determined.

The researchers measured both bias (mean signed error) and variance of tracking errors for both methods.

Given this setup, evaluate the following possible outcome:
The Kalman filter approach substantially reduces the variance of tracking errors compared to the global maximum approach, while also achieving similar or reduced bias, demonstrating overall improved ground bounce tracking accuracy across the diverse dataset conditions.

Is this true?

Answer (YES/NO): NO